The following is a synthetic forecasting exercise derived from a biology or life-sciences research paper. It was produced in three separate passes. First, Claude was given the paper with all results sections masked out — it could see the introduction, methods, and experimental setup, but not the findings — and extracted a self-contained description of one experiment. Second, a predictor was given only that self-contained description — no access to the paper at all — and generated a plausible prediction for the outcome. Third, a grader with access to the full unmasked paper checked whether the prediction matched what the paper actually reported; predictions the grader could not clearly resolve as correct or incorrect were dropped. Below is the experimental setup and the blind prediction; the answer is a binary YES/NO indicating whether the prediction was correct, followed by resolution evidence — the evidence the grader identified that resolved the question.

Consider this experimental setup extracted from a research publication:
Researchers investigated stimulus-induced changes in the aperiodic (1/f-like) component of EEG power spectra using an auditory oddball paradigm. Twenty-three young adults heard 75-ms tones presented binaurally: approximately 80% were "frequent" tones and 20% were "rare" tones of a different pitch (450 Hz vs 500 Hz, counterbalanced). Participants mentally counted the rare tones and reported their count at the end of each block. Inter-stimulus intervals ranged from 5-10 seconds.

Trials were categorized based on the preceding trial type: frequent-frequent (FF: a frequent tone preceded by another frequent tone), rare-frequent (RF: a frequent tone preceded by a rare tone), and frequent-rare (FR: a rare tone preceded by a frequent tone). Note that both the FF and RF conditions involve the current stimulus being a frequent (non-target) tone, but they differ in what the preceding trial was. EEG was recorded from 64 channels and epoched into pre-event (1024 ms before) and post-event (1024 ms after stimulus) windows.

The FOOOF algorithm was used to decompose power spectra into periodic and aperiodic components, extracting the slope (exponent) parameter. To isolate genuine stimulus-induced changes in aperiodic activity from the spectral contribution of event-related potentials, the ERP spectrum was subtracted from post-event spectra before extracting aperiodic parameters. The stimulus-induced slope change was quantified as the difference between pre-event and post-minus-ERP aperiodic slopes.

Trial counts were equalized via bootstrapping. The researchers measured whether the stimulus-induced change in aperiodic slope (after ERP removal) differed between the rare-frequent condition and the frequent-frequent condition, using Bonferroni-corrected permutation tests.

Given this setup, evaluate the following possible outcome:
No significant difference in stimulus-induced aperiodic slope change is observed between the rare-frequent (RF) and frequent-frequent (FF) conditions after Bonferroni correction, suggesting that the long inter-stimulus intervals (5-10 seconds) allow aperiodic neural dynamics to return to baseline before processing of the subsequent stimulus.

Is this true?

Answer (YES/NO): YES